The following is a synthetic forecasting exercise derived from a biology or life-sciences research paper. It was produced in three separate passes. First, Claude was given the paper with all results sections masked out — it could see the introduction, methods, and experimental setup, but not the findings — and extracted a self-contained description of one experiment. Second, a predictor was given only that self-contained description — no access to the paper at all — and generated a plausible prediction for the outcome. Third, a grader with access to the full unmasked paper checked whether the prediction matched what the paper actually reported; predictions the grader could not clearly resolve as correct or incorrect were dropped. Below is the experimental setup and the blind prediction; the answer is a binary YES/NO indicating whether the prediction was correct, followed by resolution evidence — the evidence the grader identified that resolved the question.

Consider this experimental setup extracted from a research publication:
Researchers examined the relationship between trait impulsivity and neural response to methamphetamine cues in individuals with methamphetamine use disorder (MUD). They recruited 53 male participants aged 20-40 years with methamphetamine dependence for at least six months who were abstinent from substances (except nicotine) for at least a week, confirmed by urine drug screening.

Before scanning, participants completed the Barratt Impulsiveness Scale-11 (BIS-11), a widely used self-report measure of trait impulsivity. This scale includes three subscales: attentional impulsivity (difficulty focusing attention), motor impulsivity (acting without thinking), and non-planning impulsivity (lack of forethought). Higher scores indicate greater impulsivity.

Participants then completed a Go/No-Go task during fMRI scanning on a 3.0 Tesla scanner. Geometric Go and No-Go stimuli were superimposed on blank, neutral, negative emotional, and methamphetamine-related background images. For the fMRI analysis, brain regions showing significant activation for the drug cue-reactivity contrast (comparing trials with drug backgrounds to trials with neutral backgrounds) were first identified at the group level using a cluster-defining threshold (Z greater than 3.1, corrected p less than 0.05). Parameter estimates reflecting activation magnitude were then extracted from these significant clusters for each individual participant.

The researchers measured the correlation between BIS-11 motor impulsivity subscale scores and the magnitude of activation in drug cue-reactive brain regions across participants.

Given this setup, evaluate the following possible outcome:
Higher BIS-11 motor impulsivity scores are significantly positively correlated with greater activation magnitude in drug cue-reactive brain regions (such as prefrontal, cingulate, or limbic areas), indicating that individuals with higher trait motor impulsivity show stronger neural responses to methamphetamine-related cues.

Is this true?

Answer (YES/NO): NO